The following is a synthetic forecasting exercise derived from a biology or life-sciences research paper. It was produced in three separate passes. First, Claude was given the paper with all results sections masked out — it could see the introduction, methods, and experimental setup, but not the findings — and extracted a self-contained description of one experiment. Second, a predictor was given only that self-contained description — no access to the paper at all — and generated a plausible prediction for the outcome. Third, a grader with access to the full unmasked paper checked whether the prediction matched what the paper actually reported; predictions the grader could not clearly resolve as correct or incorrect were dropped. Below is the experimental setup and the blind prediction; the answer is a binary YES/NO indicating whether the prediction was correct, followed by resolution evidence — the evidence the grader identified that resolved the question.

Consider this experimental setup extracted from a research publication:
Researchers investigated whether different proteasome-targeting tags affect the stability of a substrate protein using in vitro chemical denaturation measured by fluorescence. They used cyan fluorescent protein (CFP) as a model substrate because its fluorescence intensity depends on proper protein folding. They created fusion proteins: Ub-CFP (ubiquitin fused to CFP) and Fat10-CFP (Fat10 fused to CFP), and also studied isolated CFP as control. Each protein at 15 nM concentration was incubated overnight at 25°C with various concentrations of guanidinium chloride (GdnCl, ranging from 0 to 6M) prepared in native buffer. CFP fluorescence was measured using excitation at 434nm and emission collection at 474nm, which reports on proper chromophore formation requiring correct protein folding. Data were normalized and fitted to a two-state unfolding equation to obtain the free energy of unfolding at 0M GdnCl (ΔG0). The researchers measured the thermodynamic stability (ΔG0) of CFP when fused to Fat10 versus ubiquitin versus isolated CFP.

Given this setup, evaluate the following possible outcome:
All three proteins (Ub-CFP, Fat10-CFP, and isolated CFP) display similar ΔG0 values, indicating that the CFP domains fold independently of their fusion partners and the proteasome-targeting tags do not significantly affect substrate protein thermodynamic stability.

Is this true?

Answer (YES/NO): NO